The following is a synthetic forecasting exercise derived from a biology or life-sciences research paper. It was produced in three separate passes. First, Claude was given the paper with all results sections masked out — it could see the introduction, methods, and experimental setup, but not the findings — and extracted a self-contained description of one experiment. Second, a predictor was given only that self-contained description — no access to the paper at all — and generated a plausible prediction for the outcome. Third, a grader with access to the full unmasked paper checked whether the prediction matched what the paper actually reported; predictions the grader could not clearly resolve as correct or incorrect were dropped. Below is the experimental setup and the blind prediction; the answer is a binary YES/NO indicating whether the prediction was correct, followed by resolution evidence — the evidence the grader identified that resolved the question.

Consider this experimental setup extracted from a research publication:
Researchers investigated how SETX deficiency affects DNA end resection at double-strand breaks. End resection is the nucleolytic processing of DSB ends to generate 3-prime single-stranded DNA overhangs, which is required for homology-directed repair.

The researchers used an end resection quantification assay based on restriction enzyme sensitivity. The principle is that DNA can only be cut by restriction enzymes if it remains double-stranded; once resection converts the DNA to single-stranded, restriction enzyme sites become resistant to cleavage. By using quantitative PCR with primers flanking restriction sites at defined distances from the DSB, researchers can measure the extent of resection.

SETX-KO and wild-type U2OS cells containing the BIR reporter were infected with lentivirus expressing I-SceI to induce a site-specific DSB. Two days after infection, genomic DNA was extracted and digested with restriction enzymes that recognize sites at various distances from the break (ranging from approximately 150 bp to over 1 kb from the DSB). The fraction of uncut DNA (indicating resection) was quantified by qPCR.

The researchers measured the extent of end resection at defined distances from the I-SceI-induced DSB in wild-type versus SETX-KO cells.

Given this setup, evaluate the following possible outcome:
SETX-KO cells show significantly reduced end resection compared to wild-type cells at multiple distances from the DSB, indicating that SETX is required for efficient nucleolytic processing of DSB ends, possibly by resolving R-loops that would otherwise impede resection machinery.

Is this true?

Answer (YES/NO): NO